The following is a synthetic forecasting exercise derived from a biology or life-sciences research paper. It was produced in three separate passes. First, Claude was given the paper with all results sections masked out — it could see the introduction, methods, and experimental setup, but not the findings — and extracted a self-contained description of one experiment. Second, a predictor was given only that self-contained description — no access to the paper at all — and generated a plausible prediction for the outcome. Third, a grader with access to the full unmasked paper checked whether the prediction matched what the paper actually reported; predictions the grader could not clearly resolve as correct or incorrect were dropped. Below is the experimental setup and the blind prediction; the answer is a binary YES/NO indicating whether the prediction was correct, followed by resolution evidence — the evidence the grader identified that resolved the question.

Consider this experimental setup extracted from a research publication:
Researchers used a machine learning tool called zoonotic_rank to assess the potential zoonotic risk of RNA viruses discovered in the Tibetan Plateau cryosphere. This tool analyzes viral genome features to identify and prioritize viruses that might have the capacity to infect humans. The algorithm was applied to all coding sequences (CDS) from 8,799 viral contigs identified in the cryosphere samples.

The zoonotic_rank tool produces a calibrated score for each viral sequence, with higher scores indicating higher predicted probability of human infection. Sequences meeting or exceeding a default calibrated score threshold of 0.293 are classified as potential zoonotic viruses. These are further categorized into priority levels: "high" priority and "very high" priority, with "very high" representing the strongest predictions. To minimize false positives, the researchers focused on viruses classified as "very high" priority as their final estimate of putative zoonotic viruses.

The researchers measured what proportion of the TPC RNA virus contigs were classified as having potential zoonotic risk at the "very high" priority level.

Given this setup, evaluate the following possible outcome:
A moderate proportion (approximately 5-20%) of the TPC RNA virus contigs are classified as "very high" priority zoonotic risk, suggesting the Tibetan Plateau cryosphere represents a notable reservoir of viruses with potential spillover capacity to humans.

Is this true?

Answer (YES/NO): NO